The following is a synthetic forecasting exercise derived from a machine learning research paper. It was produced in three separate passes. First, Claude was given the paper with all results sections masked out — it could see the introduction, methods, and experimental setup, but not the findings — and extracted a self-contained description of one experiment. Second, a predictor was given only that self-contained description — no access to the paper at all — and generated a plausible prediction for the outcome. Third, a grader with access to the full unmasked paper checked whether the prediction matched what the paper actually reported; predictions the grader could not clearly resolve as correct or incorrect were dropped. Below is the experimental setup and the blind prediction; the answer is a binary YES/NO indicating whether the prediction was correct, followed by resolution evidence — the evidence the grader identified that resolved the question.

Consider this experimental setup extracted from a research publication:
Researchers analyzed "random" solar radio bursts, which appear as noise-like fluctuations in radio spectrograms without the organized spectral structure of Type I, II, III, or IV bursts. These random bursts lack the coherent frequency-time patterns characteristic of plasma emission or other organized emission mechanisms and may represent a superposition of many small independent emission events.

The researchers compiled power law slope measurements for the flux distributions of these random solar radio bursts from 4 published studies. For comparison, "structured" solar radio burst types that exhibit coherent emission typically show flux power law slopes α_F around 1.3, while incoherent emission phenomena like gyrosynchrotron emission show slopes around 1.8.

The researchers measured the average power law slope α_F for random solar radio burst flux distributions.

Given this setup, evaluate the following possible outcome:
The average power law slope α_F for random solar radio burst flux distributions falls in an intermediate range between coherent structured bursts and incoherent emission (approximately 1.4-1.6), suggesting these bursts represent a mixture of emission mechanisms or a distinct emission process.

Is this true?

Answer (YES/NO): NO